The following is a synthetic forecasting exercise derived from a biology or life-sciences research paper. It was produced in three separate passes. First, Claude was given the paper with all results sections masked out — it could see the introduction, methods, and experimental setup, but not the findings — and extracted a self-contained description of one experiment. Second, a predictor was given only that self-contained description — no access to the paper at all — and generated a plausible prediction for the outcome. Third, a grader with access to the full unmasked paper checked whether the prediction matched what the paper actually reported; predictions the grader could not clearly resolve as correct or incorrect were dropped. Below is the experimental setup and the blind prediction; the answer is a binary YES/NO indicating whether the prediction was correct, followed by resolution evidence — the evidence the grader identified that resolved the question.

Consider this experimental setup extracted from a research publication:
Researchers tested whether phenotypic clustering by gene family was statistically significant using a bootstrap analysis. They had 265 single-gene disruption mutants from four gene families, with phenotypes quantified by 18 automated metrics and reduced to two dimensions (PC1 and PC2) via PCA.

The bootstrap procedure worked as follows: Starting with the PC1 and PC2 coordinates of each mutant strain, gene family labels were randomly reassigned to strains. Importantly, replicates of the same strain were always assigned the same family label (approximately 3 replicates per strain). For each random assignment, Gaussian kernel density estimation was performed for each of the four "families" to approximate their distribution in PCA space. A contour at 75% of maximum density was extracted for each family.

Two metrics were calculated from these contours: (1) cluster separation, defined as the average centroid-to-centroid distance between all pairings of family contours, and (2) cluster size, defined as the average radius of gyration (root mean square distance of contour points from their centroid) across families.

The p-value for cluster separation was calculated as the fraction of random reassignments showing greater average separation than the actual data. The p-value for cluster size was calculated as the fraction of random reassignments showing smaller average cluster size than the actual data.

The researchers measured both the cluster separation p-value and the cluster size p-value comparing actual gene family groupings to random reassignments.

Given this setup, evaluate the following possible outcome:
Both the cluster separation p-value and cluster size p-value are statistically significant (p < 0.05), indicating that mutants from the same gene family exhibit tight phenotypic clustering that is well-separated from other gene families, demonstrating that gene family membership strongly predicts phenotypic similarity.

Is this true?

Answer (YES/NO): YES